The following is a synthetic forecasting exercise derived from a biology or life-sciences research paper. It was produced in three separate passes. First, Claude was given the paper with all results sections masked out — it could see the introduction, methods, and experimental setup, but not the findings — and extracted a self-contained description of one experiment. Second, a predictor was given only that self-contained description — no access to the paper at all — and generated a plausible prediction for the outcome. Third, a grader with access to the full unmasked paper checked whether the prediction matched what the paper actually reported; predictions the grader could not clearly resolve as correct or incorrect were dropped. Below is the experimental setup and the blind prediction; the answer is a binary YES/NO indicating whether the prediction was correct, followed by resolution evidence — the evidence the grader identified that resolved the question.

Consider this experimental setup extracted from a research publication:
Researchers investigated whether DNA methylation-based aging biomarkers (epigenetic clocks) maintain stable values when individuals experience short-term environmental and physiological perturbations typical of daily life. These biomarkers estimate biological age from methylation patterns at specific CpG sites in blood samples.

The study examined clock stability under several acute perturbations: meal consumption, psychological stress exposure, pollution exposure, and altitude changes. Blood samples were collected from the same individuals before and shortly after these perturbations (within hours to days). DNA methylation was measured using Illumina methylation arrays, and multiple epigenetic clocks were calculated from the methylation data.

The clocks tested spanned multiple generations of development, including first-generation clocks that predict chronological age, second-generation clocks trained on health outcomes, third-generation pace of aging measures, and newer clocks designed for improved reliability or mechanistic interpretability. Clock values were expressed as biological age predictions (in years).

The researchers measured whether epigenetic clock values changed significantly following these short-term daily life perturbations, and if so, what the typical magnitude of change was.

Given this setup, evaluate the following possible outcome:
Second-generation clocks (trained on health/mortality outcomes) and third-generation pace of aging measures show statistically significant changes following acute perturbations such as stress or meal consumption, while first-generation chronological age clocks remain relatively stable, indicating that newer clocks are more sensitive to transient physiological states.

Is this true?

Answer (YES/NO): NO